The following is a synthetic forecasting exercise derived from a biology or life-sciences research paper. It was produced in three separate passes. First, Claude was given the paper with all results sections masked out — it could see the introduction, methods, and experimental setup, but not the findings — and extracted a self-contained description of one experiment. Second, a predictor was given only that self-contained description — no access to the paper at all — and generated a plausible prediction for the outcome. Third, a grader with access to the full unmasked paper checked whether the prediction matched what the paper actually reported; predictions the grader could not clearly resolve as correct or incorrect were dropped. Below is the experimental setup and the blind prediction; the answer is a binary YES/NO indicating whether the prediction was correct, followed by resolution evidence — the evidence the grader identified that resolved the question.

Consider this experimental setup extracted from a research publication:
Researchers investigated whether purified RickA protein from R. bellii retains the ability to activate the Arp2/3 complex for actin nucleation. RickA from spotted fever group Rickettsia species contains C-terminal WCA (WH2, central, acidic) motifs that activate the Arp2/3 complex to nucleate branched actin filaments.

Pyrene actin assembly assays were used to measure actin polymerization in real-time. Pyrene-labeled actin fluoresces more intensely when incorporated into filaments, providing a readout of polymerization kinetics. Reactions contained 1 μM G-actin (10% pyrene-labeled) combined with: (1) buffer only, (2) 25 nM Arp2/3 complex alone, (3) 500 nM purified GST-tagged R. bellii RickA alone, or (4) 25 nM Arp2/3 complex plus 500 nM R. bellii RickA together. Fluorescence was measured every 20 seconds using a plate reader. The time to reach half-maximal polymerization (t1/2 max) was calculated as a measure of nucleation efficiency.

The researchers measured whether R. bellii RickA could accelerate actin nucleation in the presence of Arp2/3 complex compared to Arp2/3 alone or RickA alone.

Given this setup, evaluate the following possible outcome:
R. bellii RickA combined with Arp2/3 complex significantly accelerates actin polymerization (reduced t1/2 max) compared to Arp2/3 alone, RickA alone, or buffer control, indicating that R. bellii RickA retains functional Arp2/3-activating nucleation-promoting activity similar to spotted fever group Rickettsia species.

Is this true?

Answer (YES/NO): YES